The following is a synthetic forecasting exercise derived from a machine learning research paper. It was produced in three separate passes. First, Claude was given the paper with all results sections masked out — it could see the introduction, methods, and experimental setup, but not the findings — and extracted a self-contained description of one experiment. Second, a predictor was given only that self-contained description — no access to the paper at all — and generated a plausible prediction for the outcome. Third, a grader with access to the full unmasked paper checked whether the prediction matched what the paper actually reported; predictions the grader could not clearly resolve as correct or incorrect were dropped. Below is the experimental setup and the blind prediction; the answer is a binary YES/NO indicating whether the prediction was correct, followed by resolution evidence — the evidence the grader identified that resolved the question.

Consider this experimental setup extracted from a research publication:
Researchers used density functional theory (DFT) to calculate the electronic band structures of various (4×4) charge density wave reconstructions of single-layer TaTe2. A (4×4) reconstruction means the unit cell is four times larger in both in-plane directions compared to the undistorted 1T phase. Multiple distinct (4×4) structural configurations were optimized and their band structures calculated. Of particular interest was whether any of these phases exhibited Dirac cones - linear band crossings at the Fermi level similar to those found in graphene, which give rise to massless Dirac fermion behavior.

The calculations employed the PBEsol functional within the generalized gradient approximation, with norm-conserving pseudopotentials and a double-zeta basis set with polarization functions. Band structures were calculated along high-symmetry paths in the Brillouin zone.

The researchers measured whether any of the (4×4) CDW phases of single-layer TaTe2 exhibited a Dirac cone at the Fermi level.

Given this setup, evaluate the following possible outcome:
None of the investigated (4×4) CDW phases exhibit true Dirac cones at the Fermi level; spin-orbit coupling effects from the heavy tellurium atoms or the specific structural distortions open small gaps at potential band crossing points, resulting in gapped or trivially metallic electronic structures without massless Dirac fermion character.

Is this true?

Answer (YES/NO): NO